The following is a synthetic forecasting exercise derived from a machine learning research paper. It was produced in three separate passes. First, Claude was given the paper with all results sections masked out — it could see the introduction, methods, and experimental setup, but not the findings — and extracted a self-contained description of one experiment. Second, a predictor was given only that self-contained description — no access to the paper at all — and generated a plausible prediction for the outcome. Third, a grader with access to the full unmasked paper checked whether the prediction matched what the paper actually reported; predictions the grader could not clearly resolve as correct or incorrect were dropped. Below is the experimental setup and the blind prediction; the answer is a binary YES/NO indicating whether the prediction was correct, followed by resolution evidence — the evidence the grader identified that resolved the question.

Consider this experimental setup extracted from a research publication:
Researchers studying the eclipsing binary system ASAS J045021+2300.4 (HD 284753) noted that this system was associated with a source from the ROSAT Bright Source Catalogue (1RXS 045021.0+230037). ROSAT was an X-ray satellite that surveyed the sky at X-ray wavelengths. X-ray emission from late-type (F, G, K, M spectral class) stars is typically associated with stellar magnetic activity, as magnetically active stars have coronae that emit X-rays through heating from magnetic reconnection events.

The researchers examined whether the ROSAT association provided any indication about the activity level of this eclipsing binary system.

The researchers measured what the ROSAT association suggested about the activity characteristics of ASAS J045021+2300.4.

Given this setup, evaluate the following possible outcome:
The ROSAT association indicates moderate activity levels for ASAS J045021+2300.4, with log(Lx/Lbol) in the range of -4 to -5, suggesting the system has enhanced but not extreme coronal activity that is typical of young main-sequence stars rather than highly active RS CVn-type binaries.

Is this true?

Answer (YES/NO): NO